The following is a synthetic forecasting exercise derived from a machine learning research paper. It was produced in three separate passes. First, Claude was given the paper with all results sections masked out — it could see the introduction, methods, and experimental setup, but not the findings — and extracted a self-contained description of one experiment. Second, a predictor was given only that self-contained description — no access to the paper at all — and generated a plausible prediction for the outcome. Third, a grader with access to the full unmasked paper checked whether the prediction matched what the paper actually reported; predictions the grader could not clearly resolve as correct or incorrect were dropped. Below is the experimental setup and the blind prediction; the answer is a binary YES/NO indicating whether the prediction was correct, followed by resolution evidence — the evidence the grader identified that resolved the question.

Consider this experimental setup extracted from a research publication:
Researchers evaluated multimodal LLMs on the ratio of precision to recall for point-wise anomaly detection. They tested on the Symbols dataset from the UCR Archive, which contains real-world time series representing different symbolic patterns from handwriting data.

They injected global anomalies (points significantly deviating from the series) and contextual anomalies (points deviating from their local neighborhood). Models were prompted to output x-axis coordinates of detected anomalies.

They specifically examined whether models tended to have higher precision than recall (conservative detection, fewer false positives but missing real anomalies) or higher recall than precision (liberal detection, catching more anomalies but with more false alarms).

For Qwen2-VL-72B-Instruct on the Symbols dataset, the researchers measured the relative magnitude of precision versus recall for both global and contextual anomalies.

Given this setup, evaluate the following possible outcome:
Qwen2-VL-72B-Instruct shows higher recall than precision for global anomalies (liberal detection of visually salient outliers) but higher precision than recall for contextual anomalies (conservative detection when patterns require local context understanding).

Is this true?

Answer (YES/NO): NO